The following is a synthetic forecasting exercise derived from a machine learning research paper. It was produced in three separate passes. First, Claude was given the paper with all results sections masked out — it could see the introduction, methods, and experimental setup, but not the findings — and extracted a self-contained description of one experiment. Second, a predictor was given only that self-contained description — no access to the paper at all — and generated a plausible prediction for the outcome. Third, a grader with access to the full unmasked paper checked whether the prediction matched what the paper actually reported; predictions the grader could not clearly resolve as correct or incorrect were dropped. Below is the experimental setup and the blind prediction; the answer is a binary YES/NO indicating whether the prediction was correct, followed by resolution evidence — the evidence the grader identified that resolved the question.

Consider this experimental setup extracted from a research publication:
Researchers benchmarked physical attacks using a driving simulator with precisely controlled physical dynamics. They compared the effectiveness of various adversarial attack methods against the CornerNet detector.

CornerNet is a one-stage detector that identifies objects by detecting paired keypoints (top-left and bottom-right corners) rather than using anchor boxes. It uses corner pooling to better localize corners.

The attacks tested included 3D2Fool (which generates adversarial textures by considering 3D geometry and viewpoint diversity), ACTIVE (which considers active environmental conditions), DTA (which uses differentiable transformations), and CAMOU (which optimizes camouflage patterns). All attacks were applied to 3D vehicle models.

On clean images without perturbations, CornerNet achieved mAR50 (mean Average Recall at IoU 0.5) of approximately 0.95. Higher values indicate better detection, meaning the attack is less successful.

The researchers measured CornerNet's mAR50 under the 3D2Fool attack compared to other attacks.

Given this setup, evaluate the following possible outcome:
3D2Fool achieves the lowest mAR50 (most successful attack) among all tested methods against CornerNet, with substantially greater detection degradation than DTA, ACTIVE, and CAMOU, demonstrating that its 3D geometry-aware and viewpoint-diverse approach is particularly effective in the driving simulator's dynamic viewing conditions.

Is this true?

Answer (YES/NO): NO